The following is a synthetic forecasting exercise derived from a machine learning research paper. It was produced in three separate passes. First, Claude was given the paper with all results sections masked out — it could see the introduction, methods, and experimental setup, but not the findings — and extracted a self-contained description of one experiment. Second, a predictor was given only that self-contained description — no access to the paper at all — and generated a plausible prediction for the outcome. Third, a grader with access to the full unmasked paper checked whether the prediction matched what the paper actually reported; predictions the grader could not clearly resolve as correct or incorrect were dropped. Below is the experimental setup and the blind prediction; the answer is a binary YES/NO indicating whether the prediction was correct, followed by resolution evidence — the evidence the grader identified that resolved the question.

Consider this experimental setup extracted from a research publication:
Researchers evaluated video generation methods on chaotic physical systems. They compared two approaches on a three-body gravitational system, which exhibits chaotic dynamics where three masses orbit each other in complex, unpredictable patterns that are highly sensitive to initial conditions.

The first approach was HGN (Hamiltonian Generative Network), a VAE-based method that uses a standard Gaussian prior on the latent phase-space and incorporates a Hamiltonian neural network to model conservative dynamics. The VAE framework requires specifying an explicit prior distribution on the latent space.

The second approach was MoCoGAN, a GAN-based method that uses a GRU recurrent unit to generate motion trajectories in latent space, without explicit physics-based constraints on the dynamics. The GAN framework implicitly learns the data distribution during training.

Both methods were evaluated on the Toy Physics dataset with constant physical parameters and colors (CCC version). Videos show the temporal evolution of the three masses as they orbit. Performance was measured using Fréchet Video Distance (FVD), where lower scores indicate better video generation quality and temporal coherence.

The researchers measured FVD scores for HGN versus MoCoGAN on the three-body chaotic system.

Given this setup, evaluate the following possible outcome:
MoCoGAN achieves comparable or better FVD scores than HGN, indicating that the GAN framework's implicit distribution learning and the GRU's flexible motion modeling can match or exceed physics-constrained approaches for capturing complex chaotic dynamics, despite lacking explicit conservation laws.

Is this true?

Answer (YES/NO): NO